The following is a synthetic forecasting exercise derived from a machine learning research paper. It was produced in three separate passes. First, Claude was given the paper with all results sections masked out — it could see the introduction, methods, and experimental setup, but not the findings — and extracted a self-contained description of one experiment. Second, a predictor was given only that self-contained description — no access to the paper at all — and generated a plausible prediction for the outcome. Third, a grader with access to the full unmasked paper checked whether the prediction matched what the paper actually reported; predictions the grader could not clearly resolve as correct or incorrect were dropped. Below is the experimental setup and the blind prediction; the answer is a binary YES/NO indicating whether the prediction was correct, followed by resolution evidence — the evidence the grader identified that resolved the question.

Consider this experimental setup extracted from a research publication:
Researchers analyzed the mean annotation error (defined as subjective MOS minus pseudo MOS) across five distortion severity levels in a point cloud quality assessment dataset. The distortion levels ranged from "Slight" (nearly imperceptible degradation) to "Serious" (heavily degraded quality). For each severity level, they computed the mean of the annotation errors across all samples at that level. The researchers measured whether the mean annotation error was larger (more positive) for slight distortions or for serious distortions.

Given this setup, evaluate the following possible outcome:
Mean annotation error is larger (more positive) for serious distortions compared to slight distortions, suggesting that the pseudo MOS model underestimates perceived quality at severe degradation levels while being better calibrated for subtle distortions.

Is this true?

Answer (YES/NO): NO